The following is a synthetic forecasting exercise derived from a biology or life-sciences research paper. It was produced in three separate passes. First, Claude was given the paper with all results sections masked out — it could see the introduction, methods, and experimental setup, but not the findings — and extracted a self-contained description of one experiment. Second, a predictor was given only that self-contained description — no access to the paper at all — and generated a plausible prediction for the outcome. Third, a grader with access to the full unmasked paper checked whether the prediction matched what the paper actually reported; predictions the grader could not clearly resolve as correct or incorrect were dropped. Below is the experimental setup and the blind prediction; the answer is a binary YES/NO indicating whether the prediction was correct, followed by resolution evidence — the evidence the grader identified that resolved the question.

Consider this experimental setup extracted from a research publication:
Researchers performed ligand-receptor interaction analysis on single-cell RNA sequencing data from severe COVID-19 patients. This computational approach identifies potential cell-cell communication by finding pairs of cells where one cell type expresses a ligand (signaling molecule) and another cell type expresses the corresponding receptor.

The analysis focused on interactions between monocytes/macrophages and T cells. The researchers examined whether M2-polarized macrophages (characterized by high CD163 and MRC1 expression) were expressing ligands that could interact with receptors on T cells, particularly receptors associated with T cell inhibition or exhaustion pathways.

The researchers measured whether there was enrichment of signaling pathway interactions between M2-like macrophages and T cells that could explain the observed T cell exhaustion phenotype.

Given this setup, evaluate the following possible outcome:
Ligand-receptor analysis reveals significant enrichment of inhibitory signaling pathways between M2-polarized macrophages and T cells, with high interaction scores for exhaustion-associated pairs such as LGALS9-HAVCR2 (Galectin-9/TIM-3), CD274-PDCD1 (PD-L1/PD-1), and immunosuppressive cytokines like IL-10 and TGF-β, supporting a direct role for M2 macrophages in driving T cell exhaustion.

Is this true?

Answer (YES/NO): NO